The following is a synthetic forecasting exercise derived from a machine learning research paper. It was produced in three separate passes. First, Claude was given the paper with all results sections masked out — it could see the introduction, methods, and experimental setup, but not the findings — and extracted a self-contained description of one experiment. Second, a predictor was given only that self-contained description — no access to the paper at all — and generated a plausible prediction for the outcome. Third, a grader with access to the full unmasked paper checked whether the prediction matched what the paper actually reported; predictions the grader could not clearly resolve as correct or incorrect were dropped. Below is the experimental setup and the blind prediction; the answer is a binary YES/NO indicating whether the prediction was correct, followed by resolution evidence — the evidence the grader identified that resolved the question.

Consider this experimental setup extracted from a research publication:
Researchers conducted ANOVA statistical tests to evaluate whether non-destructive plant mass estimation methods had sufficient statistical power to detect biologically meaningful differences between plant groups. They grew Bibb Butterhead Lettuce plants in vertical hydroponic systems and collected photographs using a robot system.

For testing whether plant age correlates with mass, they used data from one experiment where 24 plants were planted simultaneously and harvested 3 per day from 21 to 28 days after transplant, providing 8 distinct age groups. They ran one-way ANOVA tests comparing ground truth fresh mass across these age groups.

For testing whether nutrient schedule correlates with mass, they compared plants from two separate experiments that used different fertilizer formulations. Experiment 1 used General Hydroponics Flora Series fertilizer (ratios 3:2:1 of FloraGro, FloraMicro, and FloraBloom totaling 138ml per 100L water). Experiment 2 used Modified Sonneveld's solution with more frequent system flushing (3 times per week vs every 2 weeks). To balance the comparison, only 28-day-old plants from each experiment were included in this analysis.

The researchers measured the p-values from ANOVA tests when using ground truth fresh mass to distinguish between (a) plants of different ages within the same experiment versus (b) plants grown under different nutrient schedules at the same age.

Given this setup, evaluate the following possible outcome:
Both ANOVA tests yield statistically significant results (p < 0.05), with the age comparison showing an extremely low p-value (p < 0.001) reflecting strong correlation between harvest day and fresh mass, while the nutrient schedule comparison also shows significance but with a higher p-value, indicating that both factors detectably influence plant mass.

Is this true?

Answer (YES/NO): YES